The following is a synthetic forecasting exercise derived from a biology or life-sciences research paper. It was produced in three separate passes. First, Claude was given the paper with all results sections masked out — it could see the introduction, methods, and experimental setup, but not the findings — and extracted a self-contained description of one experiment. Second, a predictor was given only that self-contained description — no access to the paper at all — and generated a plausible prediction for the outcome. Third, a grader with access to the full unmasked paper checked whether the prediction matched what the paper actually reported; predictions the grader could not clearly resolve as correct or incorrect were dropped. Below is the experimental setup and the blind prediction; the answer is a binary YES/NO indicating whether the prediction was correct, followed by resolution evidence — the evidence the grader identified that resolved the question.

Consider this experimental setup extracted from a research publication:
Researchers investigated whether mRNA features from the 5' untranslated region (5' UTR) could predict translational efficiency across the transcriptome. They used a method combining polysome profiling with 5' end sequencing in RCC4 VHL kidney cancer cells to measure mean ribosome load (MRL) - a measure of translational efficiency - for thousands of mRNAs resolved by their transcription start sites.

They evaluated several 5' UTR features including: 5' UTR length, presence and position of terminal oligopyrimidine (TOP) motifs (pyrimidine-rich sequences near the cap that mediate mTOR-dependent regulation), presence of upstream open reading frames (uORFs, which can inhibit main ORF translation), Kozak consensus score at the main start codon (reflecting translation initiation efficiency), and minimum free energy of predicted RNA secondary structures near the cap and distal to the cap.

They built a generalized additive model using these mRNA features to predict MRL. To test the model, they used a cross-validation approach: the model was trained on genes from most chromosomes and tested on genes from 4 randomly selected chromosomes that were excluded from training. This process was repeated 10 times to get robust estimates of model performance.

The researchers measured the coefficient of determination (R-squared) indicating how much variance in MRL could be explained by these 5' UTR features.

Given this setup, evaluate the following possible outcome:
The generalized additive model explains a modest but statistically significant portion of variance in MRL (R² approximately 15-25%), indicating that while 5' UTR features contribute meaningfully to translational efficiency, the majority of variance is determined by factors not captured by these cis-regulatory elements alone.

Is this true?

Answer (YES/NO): NO